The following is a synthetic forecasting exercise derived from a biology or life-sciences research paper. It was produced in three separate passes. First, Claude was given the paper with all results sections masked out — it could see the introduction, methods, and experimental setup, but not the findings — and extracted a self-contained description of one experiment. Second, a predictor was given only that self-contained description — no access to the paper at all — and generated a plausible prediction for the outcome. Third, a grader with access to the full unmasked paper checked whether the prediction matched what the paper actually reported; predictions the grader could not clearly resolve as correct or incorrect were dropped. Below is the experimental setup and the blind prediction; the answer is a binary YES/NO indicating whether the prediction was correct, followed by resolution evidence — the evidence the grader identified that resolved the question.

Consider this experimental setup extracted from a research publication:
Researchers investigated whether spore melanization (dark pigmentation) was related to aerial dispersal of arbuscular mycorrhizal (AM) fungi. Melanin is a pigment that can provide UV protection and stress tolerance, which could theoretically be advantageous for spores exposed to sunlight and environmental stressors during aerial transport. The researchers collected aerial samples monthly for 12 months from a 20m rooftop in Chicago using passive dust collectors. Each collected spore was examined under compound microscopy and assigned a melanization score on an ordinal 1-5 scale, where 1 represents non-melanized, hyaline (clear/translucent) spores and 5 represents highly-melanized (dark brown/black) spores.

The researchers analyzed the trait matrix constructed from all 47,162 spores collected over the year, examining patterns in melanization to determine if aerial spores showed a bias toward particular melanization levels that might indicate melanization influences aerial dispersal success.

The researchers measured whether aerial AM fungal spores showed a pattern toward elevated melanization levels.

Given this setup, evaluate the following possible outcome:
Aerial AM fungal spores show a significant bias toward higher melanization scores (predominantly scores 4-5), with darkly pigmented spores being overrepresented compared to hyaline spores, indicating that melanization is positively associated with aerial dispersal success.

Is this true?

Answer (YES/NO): NO